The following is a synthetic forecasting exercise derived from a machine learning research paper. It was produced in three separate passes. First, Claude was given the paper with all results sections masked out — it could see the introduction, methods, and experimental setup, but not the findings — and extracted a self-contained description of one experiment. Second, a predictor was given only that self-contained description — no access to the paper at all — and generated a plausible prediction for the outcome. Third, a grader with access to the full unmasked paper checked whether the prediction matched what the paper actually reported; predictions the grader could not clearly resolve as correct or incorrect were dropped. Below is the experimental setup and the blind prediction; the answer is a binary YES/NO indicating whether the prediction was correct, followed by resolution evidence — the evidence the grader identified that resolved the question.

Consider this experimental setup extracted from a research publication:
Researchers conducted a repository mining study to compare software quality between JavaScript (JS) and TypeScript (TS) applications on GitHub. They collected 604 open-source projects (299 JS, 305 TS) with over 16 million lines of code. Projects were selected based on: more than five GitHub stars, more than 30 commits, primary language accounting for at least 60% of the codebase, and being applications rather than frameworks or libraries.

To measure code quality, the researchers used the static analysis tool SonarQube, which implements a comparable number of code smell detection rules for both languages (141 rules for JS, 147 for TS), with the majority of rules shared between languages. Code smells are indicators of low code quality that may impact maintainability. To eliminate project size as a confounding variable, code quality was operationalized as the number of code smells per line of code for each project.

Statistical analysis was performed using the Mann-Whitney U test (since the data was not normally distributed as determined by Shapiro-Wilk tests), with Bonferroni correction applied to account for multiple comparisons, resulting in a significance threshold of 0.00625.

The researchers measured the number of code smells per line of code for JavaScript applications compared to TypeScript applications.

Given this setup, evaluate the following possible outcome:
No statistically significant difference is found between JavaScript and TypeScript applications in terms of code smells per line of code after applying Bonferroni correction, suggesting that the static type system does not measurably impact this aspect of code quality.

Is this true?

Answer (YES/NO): NO